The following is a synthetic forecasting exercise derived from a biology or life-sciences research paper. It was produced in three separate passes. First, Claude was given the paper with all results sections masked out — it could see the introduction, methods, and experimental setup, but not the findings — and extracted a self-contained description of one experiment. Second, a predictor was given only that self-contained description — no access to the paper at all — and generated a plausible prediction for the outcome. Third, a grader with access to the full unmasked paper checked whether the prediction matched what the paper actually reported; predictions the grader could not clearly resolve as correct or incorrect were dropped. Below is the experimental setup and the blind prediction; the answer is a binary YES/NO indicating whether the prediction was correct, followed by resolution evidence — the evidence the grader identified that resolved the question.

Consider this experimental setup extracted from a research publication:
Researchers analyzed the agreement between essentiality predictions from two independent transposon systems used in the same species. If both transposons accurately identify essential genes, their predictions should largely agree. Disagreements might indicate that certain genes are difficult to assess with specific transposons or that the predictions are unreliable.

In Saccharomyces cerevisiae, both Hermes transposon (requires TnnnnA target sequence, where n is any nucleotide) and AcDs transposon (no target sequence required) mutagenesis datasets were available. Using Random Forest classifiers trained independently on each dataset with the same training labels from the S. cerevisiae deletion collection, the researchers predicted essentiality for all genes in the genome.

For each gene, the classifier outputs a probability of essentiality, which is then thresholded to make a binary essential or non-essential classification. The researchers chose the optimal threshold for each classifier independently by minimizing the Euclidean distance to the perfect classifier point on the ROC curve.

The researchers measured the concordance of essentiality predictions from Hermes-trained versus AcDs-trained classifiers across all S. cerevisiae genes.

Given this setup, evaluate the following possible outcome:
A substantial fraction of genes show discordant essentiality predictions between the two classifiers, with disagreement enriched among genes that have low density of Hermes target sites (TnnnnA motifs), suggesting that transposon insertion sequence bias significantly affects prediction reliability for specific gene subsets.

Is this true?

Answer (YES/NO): NO